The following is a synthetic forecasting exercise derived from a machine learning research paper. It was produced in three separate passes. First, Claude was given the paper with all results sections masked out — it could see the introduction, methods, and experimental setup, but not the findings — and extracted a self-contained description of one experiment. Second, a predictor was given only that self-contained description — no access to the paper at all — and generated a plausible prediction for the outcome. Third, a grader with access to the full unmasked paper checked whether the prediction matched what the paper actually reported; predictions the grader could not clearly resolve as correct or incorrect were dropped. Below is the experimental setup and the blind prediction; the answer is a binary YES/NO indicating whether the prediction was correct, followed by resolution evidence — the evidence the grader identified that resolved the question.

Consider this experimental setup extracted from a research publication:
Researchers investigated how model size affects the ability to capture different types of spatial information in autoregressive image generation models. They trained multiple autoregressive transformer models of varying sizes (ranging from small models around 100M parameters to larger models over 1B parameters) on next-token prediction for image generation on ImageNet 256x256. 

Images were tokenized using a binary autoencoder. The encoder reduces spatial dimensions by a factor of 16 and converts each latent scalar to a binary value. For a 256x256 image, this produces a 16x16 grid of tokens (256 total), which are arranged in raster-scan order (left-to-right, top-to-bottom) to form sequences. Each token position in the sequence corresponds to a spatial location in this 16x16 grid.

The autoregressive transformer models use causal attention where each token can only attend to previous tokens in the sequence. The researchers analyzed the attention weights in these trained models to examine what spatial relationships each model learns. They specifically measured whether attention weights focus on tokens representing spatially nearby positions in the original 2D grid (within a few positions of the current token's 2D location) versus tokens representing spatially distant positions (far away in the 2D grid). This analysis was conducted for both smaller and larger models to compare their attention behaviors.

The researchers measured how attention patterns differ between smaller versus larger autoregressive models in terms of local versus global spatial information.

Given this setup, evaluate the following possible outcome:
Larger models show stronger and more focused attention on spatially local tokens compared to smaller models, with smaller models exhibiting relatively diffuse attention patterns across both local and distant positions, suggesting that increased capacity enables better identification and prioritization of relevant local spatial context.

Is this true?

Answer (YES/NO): NO